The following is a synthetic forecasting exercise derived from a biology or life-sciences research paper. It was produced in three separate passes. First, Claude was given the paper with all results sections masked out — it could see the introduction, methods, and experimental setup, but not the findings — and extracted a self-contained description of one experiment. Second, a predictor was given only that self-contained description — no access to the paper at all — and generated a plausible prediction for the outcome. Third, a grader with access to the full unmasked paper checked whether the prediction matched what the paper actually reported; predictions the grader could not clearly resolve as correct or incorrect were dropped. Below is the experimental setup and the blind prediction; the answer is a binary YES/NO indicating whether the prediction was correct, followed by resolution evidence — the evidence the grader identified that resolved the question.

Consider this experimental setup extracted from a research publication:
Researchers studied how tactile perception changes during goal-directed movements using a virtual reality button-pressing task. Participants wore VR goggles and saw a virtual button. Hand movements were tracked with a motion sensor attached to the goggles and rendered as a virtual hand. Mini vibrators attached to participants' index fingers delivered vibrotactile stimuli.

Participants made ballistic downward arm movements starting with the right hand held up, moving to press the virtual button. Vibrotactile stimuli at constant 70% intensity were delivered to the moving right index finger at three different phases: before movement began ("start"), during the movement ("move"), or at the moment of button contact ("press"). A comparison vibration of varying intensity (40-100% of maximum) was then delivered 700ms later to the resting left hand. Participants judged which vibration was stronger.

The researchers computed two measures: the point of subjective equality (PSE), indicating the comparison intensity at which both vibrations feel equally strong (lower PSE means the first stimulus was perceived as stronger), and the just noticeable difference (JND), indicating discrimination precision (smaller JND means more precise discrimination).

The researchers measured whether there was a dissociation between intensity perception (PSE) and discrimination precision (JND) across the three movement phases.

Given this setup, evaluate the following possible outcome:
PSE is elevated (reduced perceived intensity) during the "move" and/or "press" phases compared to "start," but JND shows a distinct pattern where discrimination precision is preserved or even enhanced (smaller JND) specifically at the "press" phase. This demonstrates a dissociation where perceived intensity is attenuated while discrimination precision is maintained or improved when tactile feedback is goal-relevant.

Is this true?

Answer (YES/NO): NO